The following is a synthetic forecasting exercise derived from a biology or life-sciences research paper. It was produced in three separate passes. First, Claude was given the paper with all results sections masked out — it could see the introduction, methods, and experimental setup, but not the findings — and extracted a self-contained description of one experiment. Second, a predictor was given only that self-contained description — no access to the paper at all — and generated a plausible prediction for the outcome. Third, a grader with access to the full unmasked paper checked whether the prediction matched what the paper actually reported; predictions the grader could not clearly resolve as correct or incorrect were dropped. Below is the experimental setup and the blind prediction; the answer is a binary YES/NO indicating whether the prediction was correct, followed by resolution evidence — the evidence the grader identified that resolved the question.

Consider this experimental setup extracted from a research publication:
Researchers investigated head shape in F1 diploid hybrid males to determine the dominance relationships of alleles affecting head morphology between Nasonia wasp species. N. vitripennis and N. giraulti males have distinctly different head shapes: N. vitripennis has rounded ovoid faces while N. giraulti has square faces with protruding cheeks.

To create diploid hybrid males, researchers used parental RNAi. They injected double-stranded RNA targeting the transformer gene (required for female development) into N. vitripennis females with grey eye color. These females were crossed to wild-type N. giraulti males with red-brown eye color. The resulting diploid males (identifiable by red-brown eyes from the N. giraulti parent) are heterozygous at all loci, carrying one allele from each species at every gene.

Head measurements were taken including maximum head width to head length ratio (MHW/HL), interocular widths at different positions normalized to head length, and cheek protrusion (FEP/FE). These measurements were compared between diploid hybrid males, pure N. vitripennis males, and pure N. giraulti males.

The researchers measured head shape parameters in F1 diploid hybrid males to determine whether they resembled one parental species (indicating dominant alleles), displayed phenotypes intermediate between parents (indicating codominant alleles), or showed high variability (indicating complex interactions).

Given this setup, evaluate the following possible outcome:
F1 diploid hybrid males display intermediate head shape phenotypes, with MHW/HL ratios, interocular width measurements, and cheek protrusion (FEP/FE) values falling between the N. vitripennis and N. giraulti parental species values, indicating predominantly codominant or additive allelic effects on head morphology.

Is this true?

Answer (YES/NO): YES